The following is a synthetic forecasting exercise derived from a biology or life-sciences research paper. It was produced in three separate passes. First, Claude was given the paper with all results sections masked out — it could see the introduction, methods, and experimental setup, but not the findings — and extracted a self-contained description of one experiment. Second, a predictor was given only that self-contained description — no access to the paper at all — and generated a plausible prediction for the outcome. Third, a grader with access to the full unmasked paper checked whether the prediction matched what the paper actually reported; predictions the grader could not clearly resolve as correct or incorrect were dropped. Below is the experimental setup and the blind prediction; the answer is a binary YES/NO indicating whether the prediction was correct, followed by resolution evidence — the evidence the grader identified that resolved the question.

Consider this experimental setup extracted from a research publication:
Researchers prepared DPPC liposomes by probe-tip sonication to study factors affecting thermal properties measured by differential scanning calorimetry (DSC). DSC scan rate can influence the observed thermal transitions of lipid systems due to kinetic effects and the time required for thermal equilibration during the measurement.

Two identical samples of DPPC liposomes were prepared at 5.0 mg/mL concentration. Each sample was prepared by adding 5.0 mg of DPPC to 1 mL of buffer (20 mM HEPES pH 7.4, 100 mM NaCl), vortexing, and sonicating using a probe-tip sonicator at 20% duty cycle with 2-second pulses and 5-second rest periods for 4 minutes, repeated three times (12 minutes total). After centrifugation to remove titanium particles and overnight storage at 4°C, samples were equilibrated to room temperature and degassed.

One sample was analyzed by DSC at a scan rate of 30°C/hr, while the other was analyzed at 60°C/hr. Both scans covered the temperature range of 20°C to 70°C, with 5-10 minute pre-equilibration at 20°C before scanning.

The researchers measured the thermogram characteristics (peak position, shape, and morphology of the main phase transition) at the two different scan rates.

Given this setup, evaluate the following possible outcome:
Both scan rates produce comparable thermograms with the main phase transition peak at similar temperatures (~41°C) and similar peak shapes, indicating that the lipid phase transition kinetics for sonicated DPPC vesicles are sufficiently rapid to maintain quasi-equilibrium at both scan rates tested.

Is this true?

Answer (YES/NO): NO